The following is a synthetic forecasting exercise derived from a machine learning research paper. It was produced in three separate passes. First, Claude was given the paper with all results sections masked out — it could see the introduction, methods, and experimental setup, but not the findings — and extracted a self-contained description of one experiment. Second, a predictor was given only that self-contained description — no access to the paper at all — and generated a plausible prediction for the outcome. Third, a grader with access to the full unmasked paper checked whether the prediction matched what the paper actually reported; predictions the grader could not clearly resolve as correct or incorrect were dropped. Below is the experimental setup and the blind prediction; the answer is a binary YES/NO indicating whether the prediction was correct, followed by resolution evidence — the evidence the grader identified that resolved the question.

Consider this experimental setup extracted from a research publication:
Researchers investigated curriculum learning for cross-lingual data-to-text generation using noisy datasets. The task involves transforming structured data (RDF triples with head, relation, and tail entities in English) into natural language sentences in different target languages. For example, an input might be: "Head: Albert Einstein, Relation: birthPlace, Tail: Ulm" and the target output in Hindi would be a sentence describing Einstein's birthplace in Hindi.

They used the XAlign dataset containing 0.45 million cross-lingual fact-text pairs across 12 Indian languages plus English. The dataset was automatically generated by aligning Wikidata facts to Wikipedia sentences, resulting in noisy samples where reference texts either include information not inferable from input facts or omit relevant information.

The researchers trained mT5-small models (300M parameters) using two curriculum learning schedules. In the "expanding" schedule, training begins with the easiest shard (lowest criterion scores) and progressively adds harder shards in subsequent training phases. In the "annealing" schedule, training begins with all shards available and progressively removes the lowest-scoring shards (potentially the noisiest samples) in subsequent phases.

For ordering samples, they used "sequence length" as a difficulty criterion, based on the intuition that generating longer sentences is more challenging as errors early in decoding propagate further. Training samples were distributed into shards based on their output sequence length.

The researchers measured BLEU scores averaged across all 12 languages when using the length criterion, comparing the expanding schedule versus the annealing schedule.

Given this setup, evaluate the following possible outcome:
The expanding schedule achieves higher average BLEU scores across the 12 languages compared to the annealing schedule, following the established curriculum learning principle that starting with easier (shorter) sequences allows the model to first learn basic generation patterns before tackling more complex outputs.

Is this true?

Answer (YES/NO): NO